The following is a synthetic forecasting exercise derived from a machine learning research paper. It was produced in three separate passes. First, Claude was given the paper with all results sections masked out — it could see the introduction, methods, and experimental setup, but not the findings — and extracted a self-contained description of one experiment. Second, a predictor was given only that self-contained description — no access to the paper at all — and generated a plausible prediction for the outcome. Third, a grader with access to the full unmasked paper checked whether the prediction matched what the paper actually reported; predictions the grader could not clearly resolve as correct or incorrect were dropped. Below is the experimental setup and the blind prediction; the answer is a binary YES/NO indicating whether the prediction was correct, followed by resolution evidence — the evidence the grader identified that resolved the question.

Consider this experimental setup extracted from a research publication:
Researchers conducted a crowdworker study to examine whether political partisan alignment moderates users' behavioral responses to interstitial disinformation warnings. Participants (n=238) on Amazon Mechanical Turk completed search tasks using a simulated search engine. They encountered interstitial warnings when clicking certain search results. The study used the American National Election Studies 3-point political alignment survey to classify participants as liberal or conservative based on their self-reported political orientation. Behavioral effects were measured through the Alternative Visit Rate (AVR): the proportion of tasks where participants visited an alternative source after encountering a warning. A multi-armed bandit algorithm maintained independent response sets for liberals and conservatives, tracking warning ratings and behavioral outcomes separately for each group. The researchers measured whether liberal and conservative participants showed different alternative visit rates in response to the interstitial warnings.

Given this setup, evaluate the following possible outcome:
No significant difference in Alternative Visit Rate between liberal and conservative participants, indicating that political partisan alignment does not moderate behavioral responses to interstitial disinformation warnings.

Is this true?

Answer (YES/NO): YES